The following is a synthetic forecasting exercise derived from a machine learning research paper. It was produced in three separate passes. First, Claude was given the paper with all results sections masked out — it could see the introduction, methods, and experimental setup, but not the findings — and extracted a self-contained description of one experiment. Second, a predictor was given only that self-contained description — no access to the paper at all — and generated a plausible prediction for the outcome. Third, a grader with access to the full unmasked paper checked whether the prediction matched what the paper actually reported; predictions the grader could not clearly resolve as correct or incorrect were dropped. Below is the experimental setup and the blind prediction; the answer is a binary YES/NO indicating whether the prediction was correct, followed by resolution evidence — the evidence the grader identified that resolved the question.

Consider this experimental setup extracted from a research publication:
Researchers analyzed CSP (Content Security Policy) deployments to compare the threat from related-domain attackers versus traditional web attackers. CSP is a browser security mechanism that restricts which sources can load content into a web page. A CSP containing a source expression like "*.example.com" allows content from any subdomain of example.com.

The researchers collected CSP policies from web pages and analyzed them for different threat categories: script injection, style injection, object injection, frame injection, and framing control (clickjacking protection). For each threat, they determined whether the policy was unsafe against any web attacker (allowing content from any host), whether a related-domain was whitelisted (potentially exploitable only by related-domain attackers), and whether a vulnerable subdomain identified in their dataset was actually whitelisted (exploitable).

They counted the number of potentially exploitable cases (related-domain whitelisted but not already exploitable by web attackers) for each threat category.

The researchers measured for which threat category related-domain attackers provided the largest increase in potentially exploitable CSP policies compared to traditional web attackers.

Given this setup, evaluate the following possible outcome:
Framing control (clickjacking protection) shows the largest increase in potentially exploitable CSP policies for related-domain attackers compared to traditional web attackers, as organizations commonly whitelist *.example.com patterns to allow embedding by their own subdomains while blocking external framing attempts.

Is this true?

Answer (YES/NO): YES